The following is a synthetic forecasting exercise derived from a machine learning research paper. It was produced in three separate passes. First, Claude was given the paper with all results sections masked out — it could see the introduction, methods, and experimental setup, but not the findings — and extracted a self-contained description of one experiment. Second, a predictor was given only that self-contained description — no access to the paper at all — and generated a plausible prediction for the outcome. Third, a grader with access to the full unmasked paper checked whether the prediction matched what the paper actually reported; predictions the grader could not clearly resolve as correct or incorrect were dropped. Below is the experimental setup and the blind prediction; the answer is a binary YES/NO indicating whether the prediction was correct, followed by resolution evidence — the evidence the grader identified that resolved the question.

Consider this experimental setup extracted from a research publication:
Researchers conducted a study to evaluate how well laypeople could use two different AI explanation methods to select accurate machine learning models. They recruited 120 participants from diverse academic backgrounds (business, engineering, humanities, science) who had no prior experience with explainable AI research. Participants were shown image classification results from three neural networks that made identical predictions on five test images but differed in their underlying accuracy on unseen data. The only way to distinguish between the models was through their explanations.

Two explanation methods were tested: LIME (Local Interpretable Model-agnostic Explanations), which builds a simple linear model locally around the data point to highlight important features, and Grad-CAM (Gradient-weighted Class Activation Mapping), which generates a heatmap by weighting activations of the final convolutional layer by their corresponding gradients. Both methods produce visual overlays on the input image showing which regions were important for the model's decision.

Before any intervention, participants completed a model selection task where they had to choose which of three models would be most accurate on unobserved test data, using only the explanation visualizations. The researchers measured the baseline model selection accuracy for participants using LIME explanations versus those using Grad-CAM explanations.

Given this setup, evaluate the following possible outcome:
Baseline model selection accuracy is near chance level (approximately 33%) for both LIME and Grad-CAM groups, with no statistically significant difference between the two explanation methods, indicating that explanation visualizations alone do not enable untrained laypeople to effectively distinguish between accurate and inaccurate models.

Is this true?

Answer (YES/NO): NO